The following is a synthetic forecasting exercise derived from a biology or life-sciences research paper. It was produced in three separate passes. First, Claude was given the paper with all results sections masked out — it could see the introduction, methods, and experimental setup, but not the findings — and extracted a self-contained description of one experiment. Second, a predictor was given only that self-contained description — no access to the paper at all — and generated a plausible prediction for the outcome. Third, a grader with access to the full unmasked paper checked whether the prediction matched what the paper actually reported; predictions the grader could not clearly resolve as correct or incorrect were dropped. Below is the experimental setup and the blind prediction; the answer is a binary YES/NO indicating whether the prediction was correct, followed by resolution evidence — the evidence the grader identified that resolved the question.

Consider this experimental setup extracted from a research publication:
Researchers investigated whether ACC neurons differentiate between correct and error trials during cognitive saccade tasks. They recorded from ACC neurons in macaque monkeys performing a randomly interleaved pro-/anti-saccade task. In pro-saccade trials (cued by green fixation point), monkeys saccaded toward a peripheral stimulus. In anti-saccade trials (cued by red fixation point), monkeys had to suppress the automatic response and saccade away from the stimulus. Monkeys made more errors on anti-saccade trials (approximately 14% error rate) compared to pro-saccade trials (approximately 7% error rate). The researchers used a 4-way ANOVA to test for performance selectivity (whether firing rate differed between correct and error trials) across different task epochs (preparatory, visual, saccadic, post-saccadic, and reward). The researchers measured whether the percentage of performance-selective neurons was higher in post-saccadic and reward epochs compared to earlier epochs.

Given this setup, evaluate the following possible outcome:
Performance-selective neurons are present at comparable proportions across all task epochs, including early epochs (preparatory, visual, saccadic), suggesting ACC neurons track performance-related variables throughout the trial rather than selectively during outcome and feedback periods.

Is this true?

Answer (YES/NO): NO